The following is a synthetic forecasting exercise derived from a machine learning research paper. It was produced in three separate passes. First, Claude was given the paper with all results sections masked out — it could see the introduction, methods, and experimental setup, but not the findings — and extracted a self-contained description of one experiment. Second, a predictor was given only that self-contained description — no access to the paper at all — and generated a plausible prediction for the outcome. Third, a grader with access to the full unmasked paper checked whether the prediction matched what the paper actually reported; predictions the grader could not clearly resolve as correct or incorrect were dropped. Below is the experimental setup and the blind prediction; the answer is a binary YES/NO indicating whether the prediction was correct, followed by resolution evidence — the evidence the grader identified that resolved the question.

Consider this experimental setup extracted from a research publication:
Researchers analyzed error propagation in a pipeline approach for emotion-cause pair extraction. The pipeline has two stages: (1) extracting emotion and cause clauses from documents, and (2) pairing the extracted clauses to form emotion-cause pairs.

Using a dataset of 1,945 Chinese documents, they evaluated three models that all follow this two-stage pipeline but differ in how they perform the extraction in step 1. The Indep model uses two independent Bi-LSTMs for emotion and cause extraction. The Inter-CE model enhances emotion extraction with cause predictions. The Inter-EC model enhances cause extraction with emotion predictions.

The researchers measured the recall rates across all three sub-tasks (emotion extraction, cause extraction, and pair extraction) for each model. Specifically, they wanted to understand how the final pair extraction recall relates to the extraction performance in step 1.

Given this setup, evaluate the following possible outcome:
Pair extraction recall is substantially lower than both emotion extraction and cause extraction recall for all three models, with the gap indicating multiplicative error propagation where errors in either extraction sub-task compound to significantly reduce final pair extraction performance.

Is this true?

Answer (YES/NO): YES